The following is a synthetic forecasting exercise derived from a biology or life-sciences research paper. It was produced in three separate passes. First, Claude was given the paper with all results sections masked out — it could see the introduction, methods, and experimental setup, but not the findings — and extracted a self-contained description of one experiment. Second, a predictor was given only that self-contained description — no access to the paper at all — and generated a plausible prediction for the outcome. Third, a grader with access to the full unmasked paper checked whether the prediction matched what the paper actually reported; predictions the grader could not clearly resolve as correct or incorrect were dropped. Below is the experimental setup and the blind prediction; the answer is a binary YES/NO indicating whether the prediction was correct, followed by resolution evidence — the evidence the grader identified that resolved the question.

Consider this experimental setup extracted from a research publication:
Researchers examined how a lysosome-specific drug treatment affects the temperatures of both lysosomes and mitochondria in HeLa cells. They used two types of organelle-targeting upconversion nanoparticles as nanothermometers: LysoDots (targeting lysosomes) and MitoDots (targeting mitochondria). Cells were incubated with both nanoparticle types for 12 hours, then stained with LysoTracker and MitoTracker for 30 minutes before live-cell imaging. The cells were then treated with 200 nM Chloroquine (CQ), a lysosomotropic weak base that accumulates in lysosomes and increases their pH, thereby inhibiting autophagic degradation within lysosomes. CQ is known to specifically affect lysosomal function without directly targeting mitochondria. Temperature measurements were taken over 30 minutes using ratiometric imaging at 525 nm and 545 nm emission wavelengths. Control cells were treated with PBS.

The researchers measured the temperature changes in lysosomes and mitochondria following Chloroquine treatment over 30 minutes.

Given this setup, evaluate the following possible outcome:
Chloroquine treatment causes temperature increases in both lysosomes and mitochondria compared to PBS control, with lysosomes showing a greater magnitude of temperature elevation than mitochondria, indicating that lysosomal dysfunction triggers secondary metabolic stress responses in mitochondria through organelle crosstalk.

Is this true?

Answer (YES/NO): NO